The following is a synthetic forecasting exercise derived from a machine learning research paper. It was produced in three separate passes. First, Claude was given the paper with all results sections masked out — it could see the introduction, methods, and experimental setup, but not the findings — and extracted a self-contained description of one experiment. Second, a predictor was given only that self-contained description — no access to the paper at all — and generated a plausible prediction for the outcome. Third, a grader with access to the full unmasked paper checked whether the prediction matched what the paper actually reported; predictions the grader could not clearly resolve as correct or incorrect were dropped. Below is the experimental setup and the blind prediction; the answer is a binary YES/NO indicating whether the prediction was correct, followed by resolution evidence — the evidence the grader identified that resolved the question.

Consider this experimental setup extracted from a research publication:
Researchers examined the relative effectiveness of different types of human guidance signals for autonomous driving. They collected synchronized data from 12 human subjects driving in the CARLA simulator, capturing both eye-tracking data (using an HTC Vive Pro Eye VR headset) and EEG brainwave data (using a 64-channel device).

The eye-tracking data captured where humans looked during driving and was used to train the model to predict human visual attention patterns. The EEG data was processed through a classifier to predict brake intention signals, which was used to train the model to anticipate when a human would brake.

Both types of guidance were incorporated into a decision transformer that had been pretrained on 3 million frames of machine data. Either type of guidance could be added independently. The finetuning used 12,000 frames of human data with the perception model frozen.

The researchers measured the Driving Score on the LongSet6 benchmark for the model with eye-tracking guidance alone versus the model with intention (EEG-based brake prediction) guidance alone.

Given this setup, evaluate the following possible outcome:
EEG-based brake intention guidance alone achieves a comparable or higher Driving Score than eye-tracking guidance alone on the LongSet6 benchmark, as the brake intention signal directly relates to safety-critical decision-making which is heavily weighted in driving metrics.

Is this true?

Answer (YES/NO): NO